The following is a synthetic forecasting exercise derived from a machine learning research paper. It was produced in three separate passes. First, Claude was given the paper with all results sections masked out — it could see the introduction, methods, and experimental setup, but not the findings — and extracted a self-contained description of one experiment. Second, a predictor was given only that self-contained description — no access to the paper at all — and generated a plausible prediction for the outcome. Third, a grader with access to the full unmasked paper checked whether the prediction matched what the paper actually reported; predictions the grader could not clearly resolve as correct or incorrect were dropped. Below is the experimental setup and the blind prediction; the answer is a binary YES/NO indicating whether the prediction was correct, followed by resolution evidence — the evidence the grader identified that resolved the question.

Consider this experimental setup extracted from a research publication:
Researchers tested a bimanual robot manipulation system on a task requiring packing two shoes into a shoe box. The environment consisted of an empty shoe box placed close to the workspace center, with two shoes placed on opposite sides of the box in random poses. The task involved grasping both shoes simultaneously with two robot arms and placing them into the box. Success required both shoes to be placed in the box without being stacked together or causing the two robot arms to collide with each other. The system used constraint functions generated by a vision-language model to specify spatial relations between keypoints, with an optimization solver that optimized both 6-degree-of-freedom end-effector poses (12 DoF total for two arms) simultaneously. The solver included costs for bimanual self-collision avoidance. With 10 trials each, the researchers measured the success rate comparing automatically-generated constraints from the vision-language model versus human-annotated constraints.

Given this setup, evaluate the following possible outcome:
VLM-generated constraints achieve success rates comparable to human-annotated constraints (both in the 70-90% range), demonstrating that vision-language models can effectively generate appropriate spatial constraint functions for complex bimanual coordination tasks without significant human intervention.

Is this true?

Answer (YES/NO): NO